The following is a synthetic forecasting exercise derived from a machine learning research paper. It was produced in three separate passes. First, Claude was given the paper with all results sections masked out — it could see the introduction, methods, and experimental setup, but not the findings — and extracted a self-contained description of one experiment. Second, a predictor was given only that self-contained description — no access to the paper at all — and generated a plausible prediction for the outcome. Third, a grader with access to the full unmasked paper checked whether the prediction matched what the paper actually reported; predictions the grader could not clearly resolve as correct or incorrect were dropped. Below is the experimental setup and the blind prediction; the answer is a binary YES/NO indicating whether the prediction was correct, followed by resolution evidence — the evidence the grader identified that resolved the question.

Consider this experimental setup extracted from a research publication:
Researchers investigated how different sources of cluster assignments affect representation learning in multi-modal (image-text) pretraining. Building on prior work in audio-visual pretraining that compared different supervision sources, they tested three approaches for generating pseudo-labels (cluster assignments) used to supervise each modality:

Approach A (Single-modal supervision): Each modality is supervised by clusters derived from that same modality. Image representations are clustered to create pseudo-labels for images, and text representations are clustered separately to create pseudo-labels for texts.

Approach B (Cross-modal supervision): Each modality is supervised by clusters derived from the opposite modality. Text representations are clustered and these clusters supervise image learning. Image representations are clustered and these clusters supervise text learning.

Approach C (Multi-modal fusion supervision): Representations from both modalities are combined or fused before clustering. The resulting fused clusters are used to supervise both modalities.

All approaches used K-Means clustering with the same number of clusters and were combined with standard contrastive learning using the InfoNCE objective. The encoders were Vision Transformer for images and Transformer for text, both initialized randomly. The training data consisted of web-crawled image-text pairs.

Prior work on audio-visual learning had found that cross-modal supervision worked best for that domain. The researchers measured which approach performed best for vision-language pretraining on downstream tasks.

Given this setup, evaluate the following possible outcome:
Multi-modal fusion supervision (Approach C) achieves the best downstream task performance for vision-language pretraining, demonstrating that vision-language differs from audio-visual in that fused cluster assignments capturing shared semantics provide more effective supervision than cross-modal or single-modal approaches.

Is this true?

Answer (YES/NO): NO